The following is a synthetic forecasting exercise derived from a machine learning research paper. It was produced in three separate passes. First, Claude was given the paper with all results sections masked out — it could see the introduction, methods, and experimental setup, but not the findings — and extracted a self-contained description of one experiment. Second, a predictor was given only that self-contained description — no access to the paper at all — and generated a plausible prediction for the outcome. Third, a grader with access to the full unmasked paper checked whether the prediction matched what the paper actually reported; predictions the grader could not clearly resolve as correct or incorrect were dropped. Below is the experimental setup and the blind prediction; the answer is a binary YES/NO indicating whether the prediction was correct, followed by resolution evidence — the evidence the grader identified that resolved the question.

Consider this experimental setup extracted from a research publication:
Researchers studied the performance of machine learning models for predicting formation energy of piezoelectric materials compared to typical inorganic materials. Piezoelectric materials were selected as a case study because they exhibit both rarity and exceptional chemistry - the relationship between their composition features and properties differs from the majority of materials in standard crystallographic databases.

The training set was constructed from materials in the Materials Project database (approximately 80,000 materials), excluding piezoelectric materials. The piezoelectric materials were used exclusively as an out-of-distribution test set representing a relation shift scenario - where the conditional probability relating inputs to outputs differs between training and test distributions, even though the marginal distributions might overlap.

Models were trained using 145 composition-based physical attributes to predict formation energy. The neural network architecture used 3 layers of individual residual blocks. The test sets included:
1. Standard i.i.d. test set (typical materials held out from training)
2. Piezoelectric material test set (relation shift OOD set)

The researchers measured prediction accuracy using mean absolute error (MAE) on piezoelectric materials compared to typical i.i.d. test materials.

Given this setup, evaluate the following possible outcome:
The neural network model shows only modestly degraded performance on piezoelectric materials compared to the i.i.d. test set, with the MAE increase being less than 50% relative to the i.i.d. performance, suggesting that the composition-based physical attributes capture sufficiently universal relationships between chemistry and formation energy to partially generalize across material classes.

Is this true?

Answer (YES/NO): NO